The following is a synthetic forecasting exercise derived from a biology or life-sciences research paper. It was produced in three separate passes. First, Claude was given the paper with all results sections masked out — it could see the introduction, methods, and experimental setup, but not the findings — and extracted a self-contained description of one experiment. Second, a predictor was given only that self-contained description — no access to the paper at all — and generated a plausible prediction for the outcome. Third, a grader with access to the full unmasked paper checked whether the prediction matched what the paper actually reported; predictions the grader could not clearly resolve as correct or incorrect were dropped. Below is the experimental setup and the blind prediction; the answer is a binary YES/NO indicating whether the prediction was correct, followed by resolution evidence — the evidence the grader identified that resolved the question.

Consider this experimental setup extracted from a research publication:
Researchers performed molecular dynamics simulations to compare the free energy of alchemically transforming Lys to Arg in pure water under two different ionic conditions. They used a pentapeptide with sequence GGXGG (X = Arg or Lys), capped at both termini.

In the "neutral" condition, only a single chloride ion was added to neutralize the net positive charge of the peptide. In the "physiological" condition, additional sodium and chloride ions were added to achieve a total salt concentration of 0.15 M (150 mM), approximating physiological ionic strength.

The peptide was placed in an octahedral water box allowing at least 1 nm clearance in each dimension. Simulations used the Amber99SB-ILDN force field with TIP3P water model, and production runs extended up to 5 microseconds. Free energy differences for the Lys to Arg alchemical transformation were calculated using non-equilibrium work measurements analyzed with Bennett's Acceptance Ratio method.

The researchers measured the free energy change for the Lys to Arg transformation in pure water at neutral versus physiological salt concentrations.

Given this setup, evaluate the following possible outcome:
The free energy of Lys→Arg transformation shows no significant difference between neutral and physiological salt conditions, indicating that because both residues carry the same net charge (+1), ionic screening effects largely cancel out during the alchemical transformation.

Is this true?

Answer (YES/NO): YES